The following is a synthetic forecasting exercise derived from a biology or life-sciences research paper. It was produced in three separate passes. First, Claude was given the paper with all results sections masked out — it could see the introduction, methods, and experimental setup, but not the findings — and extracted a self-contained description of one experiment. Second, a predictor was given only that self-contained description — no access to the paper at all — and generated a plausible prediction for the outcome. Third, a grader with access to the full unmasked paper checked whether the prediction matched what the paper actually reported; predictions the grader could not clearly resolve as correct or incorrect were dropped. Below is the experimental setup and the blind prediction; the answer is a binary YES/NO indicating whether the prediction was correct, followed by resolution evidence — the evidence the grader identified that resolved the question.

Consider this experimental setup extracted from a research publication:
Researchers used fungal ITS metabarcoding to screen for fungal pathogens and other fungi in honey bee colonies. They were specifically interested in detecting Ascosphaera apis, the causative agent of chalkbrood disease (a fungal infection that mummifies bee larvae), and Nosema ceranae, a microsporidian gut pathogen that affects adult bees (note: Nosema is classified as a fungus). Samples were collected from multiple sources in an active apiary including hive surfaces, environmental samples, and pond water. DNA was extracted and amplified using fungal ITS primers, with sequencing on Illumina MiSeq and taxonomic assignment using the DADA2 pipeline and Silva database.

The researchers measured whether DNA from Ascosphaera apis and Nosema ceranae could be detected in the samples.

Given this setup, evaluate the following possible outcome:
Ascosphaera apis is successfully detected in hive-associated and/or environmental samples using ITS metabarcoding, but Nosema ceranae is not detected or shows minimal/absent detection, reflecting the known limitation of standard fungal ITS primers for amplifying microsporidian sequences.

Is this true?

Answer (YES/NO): NO